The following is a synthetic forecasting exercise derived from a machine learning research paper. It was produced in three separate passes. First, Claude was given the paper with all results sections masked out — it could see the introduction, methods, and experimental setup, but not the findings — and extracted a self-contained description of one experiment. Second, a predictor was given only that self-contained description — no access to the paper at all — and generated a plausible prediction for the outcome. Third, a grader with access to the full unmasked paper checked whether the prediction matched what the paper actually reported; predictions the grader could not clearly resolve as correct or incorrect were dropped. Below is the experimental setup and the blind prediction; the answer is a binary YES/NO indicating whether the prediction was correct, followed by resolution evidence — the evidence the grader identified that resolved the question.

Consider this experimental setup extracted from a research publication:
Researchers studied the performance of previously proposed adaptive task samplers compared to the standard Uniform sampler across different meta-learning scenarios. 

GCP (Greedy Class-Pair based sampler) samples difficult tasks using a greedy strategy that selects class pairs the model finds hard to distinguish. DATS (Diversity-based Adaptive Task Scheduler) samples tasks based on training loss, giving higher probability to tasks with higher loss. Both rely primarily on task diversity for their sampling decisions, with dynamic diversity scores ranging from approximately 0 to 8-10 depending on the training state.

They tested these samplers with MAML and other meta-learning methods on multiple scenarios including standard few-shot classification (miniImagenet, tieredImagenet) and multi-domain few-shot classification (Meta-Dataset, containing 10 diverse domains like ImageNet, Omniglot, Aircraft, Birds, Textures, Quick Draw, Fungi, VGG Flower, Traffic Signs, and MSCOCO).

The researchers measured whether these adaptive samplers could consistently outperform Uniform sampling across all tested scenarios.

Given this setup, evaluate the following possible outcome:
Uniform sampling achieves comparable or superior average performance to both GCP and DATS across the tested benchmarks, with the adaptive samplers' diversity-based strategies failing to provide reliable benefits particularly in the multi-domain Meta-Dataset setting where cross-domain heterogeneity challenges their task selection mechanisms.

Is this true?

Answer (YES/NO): NO